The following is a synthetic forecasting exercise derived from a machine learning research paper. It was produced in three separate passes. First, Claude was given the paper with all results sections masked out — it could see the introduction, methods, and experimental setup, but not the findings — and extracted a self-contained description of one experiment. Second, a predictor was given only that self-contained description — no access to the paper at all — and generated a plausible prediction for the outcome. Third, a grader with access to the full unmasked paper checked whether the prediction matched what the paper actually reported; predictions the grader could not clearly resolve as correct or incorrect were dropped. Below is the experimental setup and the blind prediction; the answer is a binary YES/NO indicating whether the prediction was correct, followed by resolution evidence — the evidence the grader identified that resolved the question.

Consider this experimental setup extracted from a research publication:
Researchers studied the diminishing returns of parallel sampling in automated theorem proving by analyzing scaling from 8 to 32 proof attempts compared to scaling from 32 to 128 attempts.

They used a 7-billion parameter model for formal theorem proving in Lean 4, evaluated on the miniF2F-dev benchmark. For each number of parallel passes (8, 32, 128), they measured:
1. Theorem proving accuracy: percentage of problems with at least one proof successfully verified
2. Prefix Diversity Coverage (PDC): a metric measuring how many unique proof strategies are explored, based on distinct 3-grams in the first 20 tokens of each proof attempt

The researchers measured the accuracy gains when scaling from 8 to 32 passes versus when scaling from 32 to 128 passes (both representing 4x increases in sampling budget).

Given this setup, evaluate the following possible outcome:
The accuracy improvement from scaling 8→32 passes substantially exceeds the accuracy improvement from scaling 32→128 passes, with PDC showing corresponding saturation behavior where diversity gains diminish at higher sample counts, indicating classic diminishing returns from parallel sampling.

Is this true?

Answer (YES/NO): YES